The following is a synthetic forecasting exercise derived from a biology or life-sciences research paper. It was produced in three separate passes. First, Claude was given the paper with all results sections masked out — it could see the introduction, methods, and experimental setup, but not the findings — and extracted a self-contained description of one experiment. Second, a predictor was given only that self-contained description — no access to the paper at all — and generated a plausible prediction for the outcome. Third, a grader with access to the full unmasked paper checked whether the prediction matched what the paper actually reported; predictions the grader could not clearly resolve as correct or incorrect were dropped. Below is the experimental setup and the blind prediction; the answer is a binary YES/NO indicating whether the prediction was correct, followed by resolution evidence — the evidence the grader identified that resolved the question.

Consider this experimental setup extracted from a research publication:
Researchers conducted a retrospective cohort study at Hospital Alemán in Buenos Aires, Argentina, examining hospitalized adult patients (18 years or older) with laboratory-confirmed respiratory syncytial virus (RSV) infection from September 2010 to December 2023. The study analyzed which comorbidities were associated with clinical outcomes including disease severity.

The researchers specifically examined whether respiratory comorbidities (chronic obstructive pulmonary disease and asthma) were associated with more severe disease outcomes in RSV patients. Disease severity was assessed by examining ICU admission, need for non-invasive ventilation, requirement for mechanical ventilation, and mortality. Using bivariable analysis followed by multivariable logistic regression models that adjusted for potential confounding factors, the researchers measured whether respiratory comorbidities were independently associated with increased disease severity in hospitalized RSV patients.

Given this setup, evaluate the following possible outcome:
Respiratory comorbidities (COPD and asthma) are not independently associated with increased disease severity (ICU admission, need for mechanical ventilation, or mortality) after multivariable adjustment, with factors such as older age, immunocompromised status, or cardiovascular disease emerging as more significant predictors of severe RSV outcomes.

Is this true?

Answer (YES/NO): YES